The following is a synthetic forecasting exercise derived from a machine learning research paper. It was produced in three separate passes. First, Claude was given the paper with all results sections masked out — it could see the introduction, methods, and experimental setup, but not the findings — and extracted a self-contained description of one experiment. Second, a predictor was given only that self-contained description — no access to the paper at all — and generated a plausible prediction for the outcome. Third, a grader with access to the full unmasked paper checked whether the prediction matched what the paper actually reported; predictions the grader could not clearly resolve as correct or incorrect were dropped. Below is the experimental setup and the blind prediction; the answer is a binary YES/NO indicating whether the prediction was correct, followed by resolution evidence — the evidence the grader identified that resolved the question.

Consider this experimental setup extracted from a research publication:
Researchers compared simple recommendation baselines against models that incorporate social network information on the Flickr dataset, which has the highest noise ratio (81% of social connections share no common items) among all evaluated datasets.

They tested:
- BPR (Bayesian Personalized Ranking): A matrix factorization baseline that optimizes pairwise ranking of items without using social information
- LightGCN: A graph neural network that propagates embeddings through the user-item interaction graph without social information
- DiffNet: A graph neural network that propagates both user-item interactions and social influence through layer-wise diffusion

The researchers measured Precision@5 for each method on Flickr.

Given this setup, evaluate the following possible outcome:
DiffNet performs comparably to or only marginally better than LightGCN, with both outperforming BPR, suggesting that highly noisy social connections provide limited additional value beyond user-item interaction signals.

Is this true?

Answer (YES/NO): NO